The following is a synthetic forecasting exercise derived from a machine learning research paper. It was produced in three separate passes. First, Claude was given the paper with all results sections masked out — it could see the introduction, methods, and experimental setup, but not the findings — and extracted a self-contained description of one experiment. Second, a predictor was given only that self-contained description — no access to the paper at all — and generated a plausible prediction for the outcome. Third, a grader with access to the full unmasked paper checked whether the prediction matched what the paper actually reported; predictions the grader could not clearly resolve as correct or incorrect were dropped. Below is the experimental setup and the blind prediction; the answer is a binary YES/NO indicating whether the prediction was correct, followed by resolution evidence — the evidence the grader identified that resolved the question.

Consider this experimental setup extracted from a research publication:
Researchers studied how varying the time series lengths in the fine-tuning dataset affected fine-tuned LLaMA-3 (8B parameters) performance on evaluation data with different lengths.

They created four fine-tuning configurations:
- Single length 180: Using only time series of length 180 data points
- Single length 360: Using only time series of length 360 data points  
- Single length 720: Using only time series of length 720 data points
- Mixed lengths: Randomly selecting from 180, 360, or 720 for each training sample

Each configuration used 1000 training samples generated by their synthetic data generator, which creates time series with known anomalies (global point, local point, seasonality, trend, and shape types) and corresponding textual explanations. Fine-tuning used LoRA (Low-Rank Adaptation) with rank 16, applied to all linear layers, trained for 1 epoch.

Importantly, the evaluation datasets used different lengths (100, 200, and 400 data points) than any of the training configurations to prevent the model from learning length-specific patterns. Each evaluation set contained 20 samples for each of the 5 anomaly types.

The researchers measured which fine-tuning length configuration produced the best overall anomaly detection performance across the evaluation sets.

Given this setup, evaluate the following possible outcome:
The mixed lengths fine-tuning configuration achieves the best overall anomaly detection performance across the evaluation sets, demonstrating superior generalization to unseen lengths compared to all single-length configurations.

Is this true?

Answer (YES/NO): YES